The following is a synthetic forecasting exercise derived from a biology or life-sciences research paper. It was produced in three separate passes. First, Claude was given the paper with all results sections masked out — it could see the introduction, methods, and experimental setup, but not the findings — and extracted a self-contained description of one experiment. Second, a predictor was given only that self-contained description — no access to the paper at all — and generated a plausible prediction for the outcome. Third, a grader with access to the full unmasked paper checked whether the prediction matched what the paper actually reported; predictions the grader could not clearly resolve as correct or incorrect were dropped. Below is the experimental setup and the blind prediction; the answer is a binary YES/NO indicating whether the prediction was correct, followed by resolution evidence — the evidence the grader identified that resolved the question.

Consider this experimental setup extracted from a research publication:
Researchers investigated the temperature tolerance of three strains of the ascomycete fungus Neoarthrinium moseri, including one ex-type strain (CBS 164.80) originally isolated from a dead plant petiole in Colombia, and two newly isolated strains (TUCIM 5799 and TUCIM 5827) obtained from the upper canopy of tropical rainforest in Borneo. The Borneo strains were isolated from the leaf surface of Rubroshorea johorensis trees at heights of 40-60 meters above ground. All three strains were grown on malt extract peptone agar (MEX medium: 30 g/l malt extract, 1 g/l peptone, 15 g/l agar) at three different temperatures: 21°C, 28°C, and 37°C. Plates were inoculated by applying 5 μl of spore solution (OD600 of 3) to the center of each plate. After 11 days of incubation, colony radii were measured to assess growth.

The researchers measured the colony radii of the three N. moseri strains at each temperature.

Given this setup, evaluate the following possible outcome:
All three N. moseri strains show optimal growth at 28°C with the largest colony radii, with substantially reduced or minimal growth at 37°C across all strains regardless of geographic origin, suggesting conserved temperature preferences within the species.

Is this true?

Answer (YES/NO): NO